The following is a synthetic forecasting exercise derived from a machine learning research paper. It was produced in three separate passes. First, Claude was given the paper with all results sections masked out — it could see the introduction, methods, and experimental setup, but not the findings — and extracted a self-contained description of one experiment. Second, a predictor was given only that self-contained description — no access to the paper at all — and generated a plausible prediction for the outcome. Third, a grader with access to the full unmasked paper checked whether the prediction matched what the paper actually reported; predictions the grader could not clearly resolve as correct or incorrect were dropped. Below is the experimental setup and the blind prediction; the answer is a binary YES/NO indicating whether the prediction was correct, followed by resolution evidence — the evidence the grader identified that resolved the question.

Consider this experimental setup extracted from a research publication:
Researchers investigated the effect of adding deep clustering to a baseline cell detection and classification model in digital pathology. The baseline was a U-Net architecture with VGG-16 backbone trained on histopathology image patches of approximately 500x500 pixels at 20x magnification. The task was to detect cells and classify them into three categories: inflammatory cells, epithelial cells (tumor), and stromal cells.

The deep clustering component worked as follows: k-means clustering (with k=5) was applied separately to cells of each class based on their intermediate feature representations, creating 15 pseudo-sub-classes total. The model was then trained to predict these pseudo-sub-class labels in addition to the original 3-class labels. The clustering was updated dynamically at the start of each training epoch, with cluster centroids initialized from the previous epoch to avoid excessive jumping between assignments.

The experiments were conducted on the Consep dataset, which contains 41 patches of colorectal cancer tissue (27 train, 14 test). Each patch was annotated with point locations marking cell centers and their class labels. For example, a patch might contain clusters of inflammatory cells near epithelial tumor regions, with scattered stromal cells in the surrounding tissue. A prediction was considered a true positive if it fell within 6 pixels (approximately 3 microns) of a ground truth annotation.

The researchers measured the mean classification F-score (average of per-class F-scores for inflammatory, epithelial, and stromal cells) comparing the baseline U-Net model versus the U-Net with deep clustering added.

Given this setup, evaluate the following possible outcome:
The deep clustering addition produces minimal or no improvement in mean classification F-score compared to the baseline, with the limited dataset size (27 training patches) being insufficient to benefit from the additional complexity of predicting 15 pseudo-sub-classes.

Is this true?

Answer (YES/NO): NO